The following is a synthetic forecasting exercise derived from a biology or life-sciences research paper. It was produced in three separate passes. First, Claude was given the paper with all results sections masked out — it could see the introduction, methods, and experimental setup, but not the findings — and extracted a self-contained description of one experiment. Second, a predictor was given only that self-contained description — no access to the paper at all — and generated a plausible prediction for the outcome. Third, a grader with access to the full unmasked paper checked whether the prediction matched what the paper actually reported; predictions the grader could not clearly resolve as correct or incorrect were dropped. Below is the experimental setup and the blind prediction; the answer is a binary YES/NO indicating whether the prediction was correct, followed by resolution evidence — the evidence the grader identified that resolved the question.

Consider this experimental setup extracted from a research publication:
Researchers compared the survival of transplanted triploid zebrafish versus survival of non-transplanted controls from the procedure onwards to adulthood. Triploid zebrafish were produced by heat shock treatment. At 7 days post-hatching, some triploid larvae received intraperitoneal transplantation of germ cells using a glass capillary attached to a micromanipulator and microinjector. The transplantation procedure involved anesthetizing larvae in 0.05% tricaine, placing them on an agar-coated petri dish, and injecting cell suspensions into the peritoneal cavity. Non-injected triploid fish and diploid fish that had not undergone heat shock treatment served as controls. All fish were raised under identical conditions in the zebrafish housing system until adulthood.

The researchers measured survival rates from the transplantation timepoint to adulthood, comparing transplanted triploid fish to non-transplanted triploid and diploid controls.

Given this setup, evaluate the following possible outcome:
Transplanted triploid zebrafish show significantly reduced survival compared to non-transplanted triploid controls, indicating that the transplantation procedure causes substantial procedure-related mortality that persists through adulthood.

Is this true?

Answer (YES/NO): NO